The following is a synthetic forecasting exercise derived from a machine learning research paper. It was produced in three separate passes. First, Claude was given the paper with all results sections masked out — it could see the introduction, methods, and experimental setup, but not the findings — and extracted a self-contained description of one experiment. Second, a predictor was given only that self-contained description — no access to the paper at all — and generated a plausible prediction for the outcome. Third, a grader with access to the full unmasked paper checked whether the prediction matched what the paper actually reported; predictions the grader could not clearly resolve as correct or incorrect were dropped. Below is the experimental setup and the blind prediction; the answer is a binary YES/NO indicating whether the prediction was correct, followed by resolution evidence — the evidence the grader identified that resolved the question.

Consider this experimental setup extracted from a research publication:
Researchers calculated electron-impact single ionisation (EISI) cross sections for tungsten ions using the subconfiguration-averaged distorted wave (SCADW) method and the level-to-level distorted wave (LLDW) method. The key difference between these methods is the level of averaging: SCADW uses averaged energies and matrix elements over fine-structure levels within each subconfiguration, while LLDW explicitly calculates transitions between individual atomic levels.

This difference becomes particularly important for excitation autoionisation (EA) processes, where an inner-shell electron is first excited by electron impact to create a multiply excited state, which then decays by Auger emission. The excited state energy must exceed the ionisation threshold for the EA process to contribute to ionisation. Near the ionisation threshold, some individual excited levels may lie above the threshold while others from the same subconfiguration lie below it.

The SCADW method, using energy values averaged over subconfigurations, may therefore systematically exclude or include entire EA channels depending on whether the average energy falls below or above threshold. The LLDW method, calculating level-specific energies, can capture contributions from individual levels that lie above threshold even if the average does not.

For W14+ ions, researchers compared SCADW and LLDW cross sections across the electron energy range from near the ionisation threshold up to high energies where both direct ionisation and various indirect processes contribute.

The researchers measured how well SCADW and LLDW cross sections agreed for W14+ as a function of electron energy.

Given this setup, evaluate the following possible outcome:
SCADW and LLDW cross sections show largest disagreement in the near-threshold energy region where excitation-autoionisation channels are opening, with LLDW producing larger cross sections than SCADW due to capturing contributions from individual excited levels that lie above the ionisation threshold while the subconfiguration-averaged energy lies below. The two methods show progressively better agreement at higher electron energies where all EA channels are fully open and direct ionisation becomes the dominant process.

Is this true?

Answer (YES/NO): YES